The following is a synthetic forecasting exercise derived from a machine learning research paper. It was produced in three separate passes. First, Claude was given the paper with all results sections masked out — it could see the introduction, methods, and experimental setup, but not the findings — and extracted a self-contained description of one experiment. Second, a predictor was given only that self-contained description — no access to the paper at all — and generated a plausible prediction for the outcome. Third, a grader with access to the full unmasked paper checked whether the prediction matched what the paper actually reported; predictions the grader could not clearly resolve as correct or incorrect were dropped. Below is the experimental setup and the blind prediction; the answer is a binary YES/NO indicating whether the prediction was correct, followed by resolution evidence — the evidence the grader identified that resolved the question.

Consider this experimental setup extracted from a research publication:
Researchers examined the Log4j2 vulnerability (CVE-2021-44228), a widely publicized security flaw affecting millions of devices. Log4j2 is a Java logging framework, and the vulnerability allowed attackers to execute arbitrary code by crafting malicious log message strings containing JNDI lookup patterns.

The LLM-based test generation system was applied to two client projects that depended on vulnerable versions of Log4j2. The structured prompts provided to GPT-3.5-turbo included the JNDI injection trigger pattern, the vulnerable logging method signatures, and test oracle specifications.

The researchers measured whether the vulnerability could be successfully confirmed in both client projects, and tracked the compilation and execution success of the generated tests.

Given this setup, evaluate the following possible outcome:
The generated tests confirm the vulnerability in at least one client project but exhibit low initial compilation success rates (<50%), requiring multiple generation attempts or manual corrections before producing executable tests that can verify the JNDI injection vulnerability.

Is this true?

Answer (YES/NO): NO